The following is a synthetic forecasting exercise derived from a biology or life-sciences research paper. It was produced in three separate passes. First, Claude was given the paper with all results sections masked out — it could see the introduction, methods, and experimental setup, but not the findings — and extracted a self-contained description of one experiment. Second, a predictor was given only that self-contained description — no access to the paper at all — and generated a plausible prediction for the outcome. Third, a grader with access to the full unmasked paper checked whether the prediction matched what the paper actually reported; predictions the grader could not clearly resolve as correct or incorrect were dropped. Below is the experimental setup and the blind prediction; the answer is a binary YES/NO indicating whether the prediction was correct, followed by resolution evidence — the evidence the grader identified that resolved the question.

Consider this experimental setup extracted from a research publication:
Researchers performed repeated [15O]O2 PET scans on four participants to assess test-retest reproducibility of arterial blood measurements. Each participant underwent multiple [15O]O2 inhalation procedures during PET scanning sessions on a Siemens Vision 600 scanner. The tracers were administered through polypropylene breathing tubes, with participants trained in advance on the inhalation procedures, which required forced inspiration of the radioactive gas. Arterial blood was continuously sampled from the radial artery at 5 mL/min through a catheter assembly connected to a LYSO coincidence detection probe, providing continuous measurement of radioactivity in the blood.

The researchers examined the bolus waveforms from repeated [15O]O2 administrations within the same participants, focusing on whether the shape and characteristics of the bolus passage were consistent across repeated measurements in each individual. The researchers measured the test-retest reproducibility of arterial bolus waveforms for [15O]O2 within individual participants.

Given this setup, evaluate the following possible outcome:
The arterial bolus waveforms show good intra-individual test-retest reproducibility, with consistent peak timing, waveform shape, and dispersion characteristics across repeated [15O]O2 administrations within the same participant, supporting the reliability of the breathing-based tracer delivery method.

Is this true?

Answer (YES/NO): NO